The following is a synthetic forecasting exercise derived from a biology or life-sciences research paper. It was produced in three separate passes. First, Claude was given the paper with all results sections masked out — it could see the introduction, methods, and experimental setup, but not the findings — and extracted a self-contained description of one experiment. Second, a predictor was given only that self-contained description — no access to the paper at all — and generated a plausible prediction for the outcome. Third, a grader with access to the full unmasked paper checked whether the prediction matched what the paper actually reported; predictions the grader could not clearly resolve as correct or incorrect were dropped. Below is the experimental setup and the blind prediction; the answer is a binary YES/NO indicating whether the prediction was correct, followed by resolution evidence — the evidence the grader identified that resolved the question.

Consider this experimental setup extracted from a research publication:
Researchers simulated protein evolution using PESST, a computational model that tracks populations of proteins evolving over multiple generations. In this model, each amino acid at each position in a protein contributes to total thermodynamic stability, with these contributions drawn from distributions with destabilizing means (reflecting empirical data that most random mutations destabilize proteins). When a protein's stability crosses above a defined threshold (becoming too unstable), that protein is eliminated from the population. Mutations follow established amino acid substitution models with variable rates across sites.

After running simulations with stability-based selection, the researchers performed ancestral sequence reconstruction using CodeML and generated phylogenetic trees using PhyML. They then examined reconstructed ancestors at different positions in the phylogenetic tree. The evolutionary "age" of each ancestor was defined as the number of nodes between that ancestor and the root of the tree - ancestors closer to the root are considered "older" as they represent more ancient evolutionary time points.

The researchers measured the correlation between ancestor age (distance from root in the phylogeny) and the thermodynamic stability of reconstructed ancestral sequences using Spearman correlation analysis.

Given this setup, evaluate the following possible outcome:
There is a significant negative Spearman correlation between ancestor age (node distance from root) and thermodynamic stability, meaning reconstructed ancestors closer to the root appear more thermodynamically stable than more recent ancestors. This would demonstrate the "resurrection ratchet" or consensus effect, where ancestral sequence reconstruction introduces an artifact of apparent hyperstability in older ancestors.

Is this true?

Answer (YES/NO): YES